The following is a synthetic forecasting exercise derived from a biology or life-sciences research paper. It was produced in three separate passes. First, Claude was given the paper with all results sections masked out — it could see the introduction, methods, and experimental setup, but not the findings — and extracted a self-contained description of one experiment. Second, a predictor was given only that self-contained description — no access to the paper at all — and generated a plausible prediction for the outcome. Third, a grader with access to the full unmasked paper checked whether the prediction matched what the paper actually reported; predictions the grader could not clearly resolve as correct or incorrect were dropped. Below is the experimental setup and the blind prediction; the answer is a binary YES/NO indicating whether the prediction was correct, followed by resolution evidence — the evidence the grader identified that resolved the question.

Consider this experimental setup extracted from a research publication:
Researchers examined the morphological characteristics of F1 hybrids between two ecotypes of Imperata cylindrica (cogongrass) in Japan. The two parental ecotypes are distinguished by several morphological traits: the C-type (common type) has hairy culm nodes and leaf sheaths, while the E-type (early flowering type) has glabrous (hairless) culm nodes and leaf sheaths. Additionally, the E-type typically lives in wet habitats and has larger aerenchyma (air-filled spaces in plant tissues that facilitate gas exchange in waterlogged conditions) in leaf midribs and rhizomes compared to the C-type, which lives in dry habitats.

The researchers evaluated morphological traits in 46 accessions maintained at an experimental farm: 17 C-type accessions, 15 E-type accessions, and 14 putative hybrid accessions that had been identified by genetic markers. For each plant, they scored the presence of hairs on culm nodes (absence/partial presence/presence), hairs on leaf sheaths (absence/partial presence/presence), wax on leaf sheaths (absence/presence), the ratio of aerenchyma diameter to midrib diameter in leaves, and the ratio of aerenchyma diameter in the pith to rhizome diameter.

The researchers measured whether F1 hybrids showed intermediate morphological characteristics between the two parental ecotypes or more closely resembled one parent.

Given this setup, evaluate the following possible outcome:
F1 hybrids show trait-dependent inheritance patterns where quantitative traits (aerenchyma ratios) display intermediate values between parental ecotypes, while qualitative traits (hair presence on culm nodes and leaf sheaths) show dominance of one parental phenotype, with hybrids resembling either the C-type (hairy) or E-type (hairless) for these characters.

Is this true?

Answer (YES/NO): NO